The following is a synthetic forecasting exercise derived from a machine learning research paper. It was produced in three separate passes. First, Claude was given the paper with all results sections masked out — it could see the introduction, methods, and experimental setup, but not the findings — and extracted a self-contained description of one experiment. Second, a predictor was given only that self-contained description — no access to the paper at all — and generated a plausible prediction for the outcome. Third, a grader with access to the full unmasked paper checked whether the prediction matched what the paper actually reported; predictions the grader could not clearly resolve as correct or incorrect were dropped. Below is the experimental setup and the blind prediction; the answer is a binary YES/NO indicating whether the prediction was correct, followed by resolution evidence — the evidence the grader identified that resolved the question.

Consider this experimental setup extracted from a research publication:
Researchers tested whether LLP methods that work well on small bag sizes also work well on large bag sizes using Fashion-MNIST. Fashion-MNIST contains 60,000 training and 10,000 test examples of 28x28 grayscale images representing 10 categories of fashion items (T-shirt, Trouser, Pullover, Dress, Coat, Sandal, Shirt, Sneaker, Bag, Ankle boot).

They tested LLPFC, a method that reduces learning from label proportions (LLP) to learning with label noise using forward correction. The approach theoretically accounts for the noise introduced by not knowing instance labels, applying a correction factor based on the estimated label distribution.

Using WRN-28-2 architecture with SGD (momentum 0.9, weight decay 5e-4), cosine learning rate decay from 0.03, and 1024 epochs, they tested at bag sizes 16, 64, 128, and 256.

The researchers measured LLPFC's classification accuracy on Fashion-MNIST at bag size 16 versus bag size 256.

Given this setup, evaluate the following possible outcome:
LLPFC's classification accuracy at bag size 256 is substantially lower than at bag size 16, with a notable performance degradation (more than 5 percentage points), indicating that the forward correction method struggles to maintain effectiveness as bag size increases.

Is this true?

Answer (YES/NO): YES